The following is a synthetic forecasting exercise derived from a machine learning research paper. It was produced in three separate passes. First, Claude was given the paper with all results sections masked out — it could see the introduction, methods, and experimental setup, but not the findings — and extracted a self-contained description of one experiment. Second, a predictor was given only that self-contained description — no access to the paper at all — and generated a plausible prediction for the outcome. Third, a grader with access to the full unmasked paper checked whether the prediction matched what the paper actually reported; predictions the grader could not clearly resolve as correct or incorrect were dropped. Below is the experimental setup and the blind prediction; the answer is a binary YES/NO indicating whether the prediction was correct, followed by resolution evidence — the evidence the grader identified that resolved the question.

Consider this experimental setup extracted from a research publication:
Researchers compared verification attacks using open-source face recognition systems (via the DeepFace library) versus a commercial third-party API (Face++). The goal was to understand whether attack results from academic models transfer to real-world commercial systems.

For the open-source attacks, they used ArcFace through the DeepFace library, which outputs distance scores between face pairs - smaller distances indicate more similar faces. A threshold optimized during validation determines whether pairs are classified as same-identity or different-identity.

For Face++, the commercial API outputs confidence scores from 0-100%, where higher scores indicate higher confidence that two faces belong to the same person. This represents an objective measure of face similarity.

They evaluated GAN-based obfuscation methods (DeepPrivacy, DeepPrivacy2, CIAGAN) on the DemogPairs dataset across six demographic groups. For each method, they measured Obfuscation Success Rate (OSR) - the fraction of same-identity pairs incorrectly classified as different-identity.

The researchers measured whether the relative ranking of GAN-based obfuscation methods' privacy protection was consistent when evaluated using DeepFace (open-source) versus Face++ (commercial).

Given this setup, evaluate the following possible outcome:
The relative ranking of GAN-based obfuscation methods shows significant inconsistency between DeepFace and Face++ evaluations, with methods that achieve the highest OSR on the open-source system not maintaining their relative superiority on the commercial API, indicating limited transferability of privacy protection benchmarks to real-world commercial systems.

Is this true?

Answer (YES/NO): NO